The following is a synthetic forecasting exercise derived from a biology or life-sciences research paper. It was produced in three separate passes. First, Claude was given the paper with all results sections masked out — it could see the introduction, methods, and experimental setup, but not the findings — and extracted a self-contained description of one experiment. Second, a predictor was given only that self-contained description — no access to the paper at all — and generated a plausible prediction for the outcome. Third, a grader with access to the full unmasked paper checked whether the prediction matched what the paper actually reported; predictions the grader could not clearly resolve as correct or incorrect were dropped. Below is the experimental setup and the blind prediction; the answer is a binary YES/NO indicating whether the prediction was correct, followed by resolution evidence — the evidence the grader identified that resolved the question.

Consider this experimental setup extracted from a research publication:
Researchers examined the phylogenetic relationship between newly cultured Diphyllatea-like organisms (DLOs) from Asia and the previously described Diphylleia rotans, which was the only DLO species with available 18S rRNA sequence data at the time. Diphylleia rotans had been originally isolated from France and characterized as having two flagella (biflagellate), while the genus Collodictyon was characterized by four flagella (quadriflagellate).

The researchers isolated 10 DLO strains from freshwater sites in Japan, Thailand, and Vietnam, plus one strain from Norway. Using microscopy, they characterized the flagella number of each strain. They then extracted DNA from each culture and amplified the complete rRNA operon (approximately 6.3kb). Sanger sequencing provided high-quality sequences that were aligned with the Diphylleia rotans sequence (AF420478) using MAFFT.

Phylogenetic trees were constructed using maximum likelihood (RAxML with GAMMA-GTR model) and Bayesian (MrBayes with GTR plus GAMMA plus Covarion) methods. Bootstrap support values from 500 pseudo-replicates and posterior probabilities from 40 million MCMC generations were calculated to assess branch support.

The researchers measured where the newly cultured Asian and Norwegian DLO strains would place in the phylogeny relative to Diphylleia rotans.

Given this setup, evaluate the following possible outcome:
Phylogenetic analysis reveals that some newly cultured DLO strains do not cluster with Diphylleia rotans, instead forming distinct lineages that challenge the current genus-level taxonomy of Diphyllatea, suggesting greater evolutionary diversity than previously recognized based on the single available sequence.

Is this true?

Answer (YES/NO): YES